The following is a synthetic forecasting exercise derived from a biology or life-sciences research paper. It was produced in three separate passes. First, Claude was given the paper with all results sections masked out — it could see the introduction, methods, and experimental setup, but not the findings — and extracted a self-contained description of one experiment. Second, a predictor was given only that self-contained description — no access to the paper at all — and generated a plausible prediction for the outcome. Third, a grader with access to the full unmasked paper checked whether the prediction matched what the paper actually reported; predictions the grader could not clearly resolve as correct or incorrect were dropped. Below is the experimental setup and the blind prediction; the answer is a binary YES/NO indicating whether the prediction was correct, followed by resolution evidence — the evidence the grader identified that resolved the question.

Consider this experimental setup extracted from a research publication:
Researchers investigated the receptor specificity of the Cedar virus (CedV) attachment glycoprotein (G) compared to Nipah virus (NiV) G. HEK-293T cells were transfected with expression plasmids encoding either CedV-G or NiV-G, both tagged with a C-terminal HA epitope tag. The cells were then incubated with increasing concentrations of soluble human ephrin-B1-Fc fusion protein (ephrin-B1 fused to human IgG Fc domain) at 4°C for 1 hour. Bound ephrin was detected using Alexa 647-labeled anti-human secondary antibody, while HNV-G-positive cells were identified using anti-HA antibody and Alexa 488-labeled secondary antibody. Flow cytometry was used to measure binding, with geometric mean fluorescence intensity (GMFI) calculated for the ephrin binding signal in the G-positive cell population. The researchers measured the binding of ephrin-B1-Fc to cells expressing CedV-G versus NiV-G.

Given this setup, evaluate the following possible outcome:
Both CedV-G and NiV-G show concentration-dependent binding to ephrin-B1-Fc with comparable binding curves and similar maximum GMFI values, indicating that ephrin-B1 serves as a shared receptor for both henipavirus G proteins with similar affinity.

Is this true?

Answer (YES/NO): NO